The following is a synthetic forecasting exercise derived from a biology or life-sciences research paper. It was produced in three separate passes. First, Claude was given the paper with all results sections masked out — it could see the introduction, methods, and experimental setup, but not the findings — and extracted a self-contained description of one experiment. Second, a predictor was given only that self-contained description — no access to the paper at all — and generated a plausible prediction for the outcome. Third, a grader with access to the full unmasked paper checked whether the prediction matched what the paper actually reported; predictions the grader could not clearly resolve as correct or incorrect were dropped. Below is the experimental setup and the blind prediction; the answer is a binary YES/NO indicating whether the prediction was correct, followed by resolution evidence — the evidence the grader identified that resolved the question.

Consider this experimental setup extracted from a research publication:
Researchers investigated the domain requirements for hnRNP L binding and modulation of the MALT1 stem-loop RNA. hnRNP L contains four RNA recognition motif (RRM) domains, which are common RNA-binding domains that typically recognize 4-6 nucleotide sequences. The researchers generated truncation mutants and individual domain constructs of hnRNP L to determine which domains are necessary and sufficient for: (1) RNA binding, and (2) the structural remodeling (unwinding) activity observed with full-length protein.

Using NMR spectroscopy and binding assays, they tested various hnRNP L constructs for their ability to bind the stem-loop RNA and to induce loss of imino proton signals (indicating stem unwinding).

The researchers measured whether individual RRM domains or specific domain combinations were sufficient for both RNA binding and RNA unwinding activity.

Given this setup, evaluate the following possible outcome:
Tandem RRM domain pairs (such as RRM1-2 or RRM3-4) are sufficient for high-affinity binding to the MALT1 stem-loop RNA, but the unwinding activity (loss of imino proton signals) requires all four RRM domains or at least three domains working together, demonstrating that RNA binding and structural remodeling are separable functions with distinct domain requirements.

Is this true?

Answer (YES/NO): NO